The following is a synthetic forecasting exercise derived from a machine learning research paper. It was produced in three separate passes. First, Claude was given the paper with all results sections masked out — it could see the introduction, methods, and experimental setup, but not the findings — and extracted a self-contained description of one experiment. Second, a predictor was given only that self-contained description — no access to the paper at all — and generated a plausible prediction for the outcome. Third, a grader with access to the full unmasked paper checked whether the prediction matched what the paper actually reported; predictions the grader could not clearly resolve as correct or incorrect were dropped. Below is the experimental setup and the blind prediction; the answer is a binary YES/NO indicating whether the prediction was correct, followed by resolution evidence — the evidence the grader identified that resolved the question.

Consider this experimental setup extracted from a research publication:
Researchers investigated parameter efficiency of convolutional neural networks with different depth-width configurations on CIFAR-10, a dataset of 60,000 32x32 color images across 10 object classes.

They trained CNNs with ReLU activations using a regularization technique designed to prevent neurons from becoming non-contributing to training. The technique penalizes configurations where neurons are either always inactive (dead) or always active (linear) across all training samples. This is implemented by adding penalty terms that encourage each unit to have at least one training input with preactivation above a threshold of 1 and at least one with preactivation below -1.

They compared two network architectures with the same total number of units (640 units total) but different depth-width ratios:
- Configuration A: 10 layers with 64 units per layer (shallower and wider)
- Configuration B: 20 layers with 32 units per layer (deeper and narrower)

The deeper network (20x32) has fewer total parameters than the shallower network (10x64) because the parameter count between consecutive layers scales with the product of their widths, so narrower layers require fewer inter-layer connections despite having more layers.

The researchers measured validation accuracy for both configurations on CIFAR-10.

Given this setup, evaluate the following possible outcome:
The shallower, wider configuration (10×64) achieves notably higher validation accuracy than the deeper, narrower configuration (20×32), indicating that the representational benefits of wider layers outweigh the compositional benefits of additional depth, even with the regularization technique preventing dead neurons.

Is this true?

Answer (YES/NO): NO